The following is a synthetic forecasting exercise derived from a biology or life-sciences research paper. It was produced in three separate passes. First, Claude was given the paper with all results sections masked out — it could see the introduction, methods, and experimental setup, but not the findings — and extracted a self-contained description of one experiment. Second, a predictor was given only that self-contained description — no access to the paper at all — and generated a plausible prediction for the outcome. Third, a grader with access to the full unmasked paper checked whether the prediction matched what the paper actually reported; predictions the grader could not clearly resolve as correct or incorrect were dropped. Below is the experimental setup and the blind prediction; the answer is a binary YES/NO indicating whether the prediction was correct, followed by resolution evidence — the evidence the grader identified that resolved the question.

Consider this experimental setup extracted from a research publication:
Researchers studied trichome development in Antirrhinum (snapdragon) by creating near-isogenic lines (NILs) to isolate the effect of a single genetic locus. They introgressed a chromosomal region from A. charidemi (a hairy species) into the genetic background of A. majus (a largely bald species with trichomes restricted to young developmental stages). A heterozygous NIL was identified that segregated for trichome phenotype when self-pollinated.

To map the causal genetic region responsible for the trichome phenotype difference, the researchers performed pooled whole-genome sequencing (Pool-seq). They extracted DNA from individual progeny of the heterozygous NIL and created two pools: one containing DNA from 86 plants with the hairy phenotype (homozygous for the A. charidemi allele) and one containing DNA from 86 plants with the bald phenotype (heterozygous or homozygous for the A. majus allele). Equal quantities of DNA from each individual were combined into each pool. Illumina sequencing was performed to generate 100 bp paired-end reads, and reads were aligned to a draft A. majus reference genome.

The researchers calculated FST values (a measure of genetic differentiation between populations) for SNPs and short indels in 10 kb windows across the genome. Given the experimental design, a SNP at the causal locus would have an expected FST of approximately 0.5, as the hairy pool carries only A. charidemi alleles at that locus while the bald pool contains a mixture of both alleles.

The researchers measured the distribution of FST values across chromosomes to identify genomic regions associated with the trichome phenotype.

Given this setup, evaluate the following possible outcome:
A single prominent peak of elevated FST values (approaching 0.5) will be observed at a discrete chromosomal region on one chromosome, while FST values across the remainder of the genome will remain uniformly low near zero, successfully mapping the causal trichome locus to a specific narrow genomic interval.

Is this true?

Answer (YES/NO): NO